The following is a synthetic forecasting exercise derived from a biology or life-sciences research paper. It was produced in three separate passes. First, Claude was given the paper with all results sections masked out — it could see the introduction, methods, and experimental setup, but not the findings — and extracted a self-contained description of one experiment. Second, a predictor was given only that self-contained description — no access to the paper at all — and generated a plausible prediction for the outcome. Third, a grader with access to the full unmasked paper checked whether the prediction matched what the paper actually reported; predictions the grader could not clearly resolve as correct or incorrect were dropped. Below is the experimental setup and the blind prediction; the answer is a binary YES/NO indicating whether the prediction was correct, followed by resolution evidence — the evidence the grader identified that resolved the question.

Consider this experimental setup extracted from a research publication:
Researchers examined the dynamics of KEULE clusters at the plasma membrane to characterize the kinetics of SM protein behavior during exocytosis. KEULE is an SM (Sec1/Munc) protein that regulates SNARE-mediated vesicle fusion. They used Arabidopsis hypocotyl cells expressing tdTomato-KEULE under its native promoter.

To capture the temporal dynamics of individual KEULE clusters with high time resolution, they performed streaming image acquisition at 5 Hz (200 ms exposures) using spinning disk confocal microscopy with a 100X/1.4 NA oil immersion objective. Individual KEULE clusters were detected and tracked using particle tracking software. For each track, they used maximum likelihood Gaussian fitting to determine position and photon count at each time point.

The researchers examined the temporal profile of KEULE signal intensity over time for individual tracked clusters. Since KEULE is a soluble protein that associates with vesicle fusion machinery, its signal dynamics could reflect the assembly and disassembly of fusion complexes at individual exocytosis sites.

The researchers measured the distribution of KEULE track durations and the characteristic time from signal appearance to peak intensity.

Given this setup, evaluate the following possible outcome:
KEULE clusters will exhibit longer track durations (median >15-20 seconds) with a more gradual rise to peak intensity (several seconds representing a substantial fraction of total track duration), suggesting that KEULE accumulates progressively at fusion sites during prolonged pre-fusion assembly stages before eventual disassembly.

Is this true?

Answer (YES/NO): NO